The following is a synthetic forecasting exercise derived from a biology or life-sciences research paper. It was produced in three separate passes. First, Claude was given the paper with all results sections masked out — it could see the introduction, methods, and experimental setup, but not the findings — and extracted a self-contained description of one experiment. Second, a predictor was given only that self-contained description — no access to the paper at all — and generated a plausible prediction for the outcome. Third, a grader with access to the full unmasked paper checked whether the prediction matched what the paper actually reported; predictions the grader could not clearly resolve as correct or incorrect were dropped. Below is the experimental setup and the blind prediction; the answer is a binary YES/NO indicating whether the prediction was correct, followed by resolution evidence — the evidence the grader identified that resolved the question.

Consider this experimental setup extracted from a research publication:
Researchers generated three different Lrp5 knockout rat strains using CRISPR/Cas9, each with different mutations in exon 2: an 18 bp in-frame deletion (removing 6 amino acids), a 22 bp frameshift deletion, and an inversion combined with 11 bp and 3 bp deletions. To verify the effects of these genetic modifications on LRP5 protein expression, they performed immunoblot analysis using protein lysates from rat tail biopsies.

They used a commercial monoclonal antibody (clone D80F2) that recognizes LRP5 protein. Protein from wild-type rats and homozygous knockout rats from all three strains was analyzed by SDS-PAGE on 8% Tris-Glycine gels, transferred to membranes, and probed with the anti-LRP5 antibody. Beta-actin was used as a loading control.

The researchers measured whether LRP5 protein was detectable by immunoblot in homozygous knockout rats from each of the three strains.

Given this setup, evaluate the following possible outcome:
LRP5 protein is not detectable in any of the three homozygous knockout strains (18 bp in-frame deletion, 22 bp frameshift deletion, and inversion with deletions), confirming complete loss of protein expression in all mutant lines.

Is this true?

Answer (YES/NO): NO